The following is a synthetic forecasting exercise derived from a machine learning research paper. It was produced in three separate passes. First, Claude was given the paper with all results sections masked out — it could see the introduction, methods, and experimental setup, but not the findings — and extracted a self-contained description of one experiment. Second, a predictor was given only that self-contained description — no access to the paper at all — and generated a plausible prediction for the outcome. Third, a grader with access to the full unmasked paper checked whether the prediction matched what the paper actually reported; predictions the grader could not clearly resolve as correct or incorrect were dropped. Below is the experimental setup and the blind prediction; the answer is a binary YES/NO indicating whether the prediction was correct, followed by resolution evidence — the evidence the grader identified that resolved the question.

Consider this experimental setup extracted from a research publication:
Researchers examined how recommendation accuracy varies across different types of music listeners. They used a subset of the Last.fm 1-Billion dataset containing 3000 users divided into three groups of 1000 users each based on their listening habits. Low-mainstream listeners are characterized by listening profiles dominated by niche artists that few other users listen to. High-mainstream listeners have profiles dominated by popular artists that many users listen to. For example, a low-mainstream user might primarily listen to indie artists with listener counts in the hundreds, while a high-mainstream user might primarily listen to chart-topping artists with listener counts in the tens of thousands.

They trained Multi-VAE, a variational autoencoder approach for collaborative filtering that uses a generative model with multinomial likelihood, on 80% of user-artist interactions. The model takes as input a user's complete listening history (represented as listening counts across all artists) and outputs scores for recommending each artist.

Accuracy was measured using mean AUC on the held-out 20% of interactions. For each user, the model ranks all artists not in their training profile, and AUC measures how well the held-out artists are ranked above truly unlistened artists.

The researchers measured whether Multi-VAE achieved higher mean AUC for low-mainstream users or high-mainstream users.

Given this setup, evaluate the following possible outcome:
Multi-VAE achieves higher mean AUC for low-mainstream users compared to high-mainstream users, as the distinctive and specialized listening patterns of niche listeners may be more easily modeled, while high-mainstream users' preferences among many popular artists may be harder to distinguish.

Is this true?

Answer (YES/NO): NO